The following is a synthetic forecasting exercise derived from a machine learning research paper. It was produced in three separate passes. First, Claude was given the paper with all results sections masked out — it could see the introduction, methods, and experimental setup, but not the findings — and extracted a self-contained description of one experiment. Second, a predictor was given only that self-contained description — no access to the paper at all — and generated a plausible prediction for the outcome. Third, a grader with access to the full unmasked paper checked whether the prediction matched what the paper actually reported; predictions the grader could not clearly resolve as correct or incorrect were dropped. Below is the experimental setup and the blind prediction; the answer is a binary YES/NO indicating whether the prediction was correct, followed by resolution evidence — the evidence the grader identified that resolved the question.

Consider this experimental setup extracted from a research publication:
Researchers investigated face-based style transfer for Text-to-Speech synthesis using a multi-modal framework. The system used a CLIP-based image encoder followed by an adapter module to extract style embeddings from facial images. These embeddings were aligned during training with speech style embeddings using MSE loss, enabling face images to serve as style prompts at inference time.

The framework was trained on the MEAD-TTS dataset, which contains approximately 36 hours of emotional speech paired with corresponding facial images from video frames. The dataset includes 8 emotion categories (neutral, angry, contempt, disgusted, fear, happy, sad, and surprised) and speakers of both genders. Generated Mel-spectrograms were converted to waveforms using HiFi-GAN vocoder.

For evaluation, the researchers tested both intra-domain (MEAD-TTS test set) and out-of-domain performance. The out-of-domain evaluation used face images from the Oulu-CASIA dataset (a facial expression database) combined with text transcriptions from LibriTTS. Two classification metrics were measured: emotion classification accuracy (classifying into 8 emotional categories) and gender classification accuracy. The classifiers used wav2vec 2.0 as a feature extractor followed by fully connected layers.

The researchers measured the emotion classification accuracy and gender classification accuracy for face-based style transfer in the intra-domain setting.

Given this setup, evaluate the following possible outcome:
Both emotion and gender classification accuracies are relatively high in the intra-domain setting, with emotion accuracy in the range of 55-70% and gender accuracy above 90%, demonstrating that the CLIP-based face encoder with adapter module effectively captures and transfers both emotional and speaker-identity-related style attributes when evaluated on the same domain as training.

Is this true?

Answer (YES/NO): YES